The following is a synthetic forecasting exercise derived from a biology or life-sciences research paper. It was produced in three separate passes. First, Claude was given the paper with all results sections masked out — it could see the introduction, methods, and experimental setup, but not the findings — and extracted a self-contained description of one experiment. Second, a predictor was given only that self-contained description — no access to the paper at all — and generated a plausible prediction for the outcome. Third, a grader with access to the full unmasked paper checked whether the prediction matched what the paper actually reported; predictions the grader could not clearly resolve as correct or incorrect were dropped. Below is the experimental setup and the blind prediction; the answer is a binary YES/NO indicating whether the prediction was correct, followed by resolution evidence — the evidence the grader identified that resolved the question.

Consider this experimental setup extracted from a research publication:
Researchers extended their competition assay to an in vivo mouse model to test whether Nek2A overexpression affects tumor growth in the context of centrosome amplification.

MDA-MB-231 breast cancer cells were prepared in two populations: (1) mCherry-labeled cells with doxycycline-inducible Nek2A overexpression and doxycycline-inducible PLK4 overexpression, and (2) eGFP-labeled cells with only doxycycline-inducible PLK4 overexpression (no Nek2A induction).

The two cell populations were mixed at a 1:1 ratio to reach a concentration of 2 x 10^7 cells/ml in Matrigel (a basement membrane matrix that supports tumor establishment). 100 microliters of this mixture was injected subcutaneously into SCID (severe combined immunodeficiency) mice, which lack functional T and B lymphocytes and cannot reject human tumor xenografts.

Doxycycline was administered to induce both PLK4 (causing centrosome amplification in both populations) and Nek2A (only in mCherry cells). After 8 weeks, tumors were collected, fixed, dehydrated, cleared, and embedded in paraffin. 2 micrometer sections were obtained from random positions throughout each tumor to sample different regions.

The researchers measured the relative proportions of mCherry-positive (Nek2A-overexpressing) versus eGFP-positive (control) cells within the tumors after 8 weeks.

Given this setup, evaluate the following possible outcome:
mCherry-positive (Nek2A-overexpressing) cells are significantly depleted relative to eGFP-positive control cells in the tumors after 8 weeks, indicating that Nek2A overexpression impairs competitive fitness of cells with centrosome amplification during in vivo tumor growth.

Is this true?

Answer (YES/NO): YES